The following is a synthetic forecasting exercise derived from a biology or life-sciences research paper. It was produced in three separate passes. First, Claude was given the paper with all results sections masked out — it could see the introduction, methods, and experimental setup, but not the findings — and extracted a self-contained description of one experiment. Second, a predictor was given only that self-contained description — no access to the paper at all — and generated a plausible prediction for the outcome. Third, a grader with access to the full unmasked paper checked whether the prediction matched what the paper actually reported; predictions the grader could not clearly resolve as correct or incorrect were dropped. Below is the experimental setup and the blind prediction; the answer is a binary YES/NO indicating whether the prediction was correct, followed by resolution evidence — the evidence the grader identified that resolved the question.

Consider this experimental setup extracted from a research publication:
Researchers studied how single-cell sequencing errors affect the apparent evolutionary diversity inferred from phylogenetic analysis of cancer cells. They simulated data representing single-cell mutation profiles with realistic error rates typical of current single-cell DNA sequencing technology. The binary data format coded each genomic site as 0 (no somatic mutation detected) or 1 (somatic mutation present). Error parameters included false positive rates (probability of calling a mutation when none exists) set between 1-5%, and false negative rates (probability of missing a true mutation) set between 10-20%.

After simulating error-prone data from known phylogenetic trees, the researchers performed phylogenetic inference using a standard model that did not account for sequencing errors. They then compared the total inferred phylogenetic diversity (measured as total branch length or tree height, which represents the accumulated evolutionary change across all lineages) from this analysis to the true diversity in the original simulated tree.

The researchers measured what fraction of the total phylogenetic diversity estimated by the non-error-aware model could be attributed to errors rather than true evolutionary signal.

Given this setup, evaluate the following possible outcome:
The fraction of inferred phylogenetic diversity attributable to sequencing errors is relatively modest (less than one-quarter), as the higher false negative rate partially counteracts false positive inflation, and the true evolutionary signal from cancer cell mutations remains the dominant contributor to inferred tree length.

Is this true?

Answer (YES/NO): NO